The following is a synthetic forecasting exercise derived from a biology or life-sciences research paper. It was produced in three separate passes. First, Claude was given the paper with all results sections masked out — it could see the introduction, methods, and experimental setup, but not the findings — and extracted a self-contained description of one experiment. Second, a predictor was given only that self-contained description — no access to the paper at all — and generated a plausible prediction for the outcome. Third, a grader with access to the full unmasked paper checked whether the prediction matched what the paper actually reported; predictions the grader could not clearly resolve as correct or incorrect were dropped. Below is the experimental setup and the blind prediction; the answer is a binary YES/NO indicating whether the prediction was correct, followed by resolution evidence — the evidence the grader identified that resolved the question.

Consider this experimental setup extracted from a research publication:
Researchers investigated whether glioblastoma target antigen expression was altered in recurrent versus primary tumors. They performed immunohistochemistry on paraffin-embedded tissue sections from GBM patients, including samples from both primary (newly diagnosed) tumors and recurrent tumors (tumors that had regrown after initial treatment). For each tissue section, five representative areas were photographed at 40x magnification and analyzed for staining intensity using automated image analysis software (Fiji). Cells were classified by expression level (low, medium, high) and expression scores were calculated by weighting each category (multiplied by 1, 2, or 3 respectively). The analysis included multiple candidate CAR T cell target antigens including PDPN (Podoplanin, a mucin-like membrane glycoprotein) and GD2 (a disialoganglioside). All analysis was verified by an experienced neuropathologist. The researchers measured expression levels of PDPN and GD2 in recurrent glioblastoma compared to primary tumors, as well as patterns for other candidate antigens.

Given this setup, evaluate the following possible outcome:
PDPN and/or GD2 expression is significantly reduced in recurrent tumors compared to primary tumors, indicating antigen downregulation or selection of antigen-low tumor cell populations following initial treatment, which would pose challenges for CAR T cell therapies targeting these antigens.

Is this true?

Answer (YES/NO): NO